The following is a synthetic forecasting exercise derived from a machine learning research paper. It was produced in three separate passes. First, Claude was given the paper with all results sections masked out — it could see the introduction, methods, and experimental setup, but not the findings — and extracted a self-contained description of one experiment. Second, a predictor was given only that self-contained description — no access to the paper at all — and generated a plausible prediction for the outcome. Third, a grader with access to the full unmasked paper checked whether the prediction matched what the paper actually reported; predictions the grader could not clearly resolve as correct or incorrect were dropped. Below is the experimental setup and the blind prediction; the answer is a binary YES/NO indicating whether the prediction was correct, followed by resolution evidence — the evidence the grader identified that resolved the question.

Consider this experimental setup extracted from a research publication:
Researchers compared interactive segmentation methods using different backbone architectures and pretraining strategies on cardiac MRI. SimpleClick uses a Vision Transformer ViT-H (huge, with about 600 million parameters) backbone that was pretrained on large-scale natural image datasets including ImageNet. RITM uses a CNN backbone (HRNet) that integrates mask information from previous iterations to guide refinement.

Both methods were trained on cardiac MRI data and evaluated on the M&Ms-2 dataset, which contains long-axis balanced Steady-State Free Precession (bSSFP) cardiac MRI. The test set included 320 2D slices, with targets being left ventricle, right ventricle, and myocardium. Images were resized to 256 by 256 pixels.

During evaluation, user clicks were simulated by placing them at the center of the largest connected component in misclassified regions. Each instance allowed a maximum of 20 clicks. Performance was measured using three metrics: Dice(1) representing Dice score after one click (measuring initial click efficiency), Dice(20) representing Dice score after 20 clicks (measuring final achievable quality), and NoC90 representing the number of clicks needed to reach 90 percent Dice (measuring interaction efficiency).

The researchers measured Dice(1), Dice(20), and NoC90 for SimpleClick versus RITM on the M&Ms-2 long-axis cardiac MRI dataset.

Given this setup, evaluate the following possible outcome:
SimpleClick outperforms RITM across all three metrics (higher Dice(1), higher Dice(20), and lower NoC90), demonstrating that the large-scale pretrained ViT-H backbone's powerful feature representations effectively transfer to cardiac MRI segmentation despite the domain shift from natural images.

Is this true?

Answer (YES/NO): YES